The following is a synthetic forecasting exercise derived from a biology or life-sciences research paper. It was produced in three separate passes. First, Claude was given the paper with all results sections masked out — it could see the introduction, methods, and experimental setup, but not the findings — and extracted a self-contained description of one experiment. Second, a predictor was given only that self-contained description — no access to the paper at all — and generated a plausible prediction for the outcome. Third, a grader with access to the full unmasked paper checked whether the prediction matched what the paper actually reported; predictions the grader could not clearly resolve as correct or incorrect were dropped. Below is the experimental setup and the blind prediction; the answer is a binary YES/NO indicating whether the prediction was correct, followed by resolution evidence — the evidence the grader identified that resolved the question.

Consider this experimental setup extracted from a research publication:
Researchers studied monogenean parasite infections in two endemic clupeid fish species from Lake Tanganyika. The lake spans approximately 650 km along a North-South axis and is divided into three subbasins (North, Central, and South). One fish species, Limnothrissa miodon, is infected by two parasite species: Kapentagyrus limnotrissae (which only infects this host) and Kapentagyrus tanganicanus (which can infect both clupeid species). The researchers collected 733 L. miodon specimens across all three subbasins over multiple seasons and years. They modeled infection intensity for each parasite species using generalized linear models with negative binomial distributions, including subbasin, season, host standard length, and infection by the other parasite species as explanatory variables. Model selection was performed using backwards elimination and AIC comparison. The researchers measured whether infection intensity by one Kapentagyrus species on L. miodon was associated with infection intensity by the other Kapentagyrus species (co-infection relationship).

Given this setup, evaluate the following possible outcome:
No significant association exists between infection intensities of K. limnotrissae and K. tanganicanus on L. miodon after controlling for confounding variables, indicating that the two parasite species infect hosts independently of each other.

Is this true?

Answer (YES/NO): NO